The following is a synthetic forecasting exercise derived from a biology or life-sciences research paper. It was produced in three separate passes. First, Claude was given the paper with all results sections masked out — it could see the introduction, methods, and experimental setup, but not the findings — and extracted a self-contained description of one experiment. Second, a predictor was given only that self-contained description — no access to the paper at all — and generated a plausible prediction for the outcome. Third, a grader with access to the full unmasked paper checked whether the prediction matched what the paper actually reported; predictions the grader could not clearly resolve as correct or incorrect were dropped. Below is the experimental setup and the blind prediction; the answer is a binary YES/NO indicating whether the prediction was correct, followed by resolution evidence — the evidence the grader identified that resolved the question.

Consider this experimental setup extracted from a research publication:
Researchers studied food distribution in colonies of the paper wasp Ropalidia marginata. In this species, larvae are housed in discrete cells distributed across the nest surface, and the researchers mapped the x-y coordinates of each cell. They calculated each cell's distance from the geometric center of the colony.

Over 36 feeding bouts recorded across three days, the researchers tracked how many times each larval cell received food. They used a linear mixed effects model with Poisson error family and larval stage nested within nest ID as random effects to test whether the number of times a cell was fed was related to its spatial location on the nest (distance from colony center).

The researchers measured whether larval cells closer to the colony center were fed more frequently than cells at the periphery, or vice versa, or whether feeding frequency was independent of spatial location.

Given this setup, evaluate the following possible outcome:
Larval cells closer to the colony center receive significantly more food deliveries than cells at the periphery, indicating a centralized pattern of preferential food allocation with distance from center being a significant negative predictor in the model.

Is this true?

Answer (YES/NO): YES